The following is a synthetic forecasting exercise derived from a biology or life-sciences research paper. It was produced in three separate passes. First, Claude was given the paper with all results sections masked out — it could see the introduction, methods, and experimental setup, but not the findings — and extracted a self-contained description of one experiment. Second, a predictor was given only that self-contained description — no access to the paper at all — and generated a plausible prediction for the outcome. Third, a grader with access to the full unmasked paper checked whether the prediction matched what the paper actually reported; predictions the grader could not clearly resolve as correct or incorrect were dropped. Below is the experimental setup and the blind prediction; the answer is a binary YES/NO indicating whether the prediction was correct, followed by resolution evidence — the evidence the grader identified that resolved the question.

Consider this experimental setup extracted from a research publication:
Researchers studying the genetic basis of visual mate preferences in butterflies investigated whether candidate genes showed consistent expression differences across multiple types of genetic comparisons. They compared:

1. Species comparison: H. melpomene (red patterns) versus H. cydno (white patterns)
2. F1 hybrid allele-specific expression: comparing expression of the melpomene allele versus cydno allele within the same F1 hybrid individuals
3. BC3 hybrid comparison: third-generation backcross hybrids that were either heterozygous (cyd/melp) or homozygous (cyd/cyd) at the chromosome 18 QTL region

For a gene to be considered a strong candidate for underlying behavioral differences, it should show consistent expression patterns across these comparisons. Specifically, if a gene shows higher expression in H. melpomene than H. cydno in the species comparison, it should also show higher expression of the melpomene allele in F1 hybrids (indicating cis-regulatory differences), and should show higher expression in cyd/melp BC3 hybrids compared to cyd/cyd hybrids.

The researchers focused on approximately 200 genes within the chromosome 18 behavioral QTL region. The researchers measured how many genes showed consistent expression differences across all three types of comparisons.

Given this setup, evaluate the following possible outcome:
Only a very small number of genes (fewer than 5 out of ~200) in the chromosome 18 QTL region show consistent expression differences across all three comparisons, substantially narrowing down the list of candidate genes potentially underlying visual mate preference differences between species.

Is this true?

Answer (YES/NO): YES